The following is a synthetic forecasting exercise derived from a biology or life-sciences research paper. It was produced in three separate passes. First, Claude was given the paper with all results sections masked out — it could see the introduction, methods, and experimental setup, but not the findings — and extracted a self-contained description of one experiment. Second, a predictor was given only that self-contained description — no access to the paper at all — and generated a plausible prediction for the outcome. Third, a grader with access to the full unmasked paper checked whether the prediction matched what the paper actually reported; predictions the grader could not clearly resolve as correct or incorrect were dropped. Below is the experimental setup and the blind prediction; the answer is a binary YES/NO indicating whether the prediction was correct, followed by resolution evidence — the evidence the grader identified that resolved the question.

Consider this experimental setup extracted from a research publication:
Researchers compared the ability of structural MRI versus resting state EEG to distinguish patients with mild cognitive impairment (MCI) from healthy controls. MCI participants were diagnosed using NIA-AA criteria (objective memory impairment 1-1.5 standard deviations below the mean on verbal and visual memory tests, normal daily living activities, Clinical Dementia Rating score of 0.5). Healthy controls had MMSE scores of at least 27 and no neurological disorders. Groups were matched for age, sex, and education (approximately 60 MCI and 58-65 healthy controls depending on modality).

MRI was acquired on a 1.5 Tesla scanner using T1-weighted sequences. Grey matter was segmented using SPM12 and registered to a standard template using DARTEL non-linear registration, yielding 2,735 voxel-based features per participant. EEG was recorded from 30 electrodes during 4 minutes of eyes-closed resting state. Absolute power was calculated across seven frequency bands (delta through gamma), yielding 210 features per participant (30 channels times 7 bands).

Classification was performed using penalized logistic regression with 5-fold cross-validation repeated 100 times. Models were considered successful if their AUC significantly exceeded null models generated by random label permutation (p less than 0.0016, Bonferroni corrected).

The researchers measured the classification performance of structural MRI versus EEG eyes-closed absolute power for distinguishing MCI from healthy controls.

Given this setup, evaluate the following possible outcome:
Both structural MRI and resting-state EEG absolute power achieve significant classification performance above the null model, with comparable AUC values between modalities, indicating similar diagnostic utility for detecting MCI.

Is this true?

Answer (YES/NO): NO